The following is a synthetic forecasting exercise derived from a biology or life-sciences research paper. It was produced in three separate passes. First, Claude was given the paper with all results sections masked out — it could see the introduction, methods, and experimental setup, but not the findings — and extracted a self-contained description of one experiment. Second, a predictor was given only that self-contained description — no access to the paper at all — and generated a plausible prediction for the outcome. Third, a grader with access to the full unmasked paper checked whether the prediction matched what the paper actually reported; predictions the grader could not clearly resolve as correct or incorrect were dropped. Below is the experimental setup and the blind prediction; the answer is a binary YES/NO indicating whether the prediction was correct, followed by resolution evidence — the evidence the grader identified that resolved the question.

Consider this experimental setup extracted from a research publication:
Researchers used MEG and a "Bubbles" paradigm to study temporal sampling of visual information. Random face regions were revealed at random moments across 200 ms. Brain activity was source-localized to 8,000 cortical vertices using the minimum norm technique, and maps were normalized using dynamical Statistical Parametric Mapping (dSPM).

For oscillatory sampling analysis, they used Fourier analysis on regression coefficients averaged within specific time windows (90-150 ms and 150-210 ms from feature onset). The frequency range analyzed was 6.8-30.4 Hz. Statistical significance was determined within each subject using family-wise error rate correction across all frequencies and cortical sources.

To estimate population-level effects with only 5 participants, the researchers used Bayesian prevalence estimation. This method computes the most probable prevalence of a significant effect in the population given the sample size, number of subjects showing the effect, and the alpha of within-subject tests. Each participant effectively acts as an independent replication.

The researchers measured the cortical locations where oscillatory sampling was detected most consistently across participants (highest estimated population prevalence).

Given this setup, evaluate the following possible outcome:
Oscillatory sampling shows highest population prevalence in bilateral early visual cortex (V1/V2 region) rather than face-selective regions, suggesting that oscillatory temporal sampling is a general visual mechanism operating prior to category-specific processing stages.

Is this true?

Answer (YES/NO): YES